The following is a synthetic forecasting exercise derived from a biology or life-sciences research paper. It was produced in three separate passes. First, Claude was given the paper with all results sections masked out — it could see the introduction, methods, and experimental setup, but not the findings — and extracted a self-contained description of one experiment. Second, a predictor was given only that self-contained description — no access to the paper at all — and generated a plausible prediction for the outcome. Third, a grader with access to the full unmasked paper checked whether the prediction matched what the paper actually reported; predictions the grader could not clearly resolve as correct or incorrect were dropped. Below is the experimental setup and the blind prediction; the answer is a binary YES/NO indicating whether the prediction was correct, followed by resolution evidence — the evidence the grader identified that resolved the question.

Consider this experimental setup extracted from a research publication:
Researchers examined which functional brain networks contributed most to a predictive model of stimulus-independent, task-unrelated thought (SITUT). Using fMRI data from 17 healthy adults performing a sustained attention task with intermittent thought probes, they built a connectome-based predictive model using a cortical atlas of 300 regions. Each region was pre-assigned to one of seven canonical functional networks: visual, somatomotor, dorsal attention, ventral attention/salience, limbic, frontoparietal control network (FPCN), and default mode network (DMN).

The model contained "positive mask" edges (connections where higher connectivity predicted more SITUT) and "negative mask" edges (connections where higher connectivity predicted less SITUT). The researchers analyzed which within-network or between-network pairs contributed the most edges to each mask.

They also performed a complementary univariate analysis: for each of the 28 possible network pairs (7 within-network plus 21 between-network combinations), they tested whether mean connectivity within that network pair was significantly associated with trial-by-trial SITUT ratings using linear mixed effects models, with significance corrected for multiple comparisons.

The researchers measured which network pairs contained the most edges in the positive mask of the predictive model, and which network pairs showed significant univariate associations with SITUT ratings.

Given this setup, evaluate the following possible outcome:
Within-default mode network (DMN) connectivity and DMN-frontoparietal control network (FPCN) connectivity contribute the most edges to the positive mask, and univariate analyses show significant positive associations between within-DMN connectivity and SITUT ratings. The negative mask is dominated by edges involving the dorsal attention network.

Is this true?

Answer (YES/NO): NO